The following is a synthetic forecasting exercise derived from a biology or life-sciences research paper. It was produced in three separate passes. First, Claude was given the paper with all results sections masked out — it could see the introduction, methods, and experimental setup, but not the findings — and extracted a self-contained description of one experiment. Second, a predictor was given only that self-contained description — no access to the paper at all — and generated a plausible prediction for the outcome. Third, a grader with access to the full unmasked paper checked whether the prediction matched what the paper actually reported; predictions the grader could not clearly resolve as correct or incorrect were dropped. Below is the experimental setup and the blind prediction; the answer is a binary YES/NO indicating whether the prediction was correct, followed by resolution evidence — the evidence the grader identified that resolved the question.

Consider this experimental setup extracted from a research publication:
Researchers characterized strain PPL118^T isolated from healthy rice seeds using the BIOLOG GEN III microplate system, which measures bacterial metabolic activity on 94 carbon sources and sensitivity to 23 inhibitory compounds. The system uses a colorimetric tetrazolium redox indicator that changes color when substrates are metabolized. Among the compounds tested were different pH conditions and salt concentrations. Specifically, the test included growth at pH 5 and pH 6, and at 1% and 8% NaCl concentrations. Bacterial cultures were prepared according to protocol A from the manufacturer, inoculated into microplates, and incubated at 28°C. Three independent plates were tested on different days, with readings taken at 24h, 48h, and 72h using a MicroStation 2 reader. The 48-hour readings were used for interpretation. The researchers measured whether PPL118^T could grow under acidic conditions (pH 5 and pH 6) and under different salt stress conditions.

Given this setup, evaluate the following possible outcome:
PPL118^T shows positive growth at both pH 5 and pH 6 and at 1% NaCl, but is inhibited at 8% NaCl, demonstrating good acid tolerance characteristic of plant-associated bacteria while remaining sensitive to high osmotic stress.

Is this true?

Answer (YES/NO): NO